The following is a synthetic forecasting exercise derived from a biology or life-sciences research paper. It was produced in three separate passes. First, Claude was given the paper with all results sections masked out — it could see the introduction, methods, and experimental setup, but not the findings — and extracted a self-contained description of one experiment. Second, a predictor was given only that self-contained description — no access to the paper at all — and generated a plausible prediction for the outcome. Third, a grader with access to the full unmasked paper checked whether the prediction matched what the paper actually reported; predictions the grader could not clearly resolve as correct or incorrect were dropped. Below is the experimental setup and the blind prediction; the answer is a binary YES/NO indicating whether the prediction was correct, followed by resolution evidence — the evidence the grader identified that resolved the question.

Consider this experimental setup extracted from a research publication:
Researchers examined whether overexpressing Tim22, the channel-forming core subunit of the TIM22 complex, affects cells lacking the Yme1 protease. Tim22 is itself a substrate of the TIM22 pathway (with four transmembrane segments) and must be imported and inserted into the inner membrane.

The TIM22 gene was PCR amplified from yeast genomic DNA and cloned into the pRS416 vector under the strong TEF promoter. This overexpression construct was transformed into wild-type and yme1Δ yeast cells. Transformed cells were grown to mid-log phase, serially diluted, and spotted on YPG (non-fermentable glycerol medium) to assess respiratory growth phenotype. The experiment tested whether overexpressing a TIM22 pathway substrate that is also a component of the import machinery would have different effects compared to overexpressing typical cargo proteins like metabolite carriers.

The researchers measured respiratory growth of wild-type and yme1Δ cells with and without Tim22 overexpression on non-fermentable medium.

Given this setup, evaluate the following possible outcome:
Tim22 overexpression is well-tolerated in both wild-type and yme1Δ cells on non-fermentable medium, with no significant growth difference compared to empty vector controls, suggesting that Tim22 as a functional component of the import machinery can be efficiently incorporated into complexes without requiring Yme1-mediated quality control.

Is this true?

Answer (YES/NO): NO